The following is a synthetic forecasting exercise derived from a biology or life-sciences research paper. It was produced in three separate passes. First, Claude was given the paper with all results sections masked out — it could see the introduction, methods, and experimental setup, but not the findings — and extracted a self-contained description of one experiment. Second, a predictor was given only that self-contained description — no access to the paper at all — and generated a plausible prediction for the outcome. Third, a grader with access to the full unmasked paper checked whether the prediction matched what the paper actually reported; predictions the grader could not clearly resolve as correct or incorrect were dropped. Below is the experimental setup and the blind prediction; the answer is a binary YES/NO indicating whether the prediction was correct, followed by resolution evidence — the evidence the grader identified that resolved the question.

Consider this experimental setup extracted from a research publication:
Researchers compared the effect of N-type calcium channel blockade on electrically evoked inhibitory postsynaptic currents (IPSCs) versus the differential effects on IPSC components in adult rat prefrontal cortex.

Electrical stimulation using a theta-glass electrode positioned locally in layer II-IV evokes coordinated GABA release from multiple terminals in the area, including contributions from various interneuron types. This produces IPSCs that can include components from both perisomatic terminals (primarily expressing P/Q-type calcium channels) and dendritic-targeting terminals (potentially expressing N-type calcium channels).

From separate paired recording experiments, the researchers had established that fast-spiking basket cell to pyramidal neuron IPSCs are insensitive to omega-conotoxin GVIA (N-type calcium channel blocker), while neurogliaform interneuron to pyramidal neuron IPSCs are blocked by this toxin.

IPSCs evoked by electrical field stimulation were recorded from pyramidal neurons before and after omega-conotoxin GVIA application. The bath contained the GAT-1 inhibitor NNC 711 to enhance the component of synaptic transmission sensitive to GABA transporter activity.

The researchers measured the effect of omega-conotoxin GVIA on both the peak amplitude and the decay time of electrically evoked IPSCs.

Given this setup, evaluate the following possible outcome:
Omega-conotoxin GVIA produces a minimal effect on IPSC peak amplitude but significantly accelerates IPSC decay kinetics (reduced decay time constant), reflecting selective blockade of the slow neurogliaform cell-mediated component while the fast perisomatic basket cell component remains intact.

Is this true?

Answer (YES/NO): NO